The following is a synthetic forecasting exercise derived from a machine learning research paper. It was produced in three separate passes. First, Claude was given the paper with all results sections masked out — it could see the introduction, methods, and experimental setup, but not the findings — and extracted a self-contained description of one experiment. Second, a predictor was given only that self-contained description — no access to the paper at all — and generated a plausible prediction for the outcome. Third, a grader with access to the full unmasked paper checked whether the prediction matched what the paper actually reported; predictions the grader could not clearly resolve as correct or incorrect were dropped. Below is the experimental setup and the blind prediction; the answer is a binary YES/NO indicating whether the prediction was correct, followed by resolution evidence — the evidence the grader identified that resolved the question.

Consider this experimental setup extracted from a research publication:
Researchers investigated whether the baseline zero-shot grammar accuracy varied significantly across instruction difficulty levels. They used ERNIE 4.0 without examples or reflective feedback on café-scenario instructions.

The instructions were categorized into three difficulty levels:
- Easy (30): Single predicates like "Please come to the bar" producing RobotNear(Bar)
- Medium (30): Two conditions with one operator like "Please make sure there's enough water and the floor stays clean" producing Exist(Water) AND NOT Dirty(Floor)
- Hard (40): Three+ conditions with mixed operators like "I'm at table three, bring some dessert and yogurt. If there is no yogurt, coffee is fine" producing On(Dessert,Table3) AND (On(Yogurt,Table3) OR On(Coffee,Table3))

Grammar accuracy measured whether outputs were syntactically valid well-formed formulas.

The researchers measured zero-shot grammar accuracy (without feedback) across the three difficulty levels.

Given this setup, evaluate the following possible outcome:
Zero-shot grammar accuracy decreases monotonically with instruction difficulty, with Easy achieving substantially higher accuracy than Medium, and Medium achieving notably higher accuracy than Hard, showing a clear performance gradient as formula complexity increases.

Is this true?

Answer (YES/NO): NO